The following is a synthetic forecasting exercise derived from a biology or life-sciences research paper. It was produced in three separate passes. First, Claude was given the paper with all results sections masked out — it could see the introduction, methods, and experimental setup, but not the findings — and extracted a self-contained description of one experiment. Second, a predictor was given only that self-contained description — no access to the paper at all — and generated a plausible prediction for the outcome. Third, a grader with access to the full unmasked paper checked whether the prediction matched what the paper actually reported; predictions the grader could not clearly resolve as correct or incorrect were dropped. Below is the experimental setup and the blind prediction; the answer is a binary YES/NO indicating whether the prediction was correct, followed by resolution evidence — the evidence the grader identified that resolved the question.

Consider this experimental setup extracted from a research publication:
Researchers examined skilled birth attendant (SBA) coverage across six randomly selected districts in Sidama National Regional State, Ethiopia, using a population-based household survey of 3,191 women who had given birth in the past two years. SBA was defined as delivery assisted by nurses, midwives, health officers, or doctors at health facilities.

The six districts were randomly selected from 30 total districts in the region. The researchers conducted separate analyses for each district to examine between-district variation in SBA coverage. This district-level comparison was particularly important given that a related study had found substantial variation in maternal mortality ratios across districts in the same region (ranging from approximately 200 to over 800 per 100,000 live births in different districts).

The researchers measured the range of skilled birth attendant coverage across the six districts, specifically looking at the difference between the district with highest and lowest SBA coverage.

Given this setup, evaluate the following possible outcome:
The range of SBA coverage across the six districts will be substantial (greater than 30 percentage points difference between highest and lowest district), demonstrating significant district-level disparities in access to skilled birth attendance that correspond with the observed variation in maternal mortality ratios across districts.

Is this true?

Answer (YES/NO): YES